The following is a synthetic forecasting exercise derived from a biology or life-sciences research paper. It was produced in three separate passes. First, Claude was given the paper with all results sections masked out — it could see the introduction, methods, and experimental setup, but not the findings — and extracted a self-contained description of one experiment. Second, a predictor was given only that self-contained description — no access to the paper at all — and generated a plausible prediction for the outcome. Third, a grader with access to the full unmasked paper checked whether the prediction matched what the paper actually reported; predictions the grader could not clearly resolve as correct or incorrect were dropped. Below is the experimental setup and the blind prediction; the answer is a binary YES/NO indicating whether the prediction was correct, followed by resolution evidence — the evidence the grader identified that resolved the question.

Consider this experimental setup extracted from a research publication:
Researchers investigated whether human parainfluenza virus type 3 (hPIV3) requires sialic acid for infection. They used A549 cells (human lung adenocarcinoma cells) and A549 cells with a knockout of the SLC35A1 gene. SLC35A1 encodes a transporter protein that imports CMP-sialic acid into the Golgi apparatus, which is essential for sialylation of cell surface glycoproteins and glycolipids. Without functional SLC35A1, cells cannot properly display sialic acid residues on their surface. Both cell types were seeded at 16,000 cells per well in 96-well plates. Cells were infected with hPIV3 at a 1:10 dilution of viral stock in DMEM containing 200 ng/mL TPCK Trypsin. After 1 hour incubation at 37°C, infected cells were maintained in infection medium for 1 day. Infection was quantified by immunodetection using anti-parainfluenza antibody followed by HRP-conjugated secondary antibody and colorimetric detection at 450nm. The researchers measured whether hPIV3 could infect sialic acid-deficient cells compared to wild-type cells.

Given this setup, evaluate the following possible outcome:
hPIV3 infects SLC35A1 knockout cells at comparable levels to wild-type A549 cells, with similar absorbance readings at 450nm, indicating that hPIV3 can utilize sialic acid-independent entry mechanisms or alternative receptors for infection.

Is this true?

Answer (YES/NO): NO